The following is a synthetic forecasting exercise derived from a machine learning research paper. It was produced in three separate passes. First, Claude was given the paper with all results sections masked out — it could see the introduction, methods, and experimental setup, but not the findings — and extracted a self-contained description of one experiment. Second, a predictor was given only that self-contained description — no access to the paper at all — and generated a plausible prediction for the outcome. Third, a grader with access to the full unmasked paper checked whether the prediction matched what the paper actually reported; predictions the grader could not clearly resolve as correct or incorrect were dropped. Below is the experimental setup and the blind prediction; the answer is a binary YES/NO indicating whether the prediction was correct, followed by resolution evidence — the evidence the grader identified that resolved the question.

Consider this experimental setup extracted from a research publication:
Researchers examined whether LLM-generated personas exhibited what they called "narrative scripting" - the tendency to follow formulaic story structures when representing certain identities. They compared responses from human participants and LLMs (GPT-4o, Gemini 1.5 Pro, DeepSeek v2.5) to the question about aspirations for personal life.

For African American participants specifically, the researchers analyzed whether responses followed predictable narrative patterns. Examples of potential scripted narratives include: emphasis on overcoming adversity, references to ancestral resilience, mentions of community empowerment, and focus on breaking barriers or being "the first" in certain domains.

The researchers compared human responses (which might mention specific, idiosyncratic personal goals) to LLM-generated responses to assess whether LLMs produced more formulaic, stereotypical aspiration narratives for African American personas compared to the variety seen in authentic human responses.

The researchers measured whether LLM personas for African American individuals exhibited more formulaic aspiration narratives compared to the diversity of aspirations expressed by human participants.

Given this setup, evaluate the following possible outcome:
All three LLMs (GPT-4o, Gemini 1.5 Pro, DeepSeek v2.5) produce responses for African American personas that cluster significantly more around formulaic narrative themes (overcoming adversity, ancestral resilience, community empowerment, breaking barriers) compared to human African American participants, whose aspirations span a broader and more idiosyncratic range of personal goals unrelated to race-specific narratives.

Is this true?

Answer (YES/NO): YES